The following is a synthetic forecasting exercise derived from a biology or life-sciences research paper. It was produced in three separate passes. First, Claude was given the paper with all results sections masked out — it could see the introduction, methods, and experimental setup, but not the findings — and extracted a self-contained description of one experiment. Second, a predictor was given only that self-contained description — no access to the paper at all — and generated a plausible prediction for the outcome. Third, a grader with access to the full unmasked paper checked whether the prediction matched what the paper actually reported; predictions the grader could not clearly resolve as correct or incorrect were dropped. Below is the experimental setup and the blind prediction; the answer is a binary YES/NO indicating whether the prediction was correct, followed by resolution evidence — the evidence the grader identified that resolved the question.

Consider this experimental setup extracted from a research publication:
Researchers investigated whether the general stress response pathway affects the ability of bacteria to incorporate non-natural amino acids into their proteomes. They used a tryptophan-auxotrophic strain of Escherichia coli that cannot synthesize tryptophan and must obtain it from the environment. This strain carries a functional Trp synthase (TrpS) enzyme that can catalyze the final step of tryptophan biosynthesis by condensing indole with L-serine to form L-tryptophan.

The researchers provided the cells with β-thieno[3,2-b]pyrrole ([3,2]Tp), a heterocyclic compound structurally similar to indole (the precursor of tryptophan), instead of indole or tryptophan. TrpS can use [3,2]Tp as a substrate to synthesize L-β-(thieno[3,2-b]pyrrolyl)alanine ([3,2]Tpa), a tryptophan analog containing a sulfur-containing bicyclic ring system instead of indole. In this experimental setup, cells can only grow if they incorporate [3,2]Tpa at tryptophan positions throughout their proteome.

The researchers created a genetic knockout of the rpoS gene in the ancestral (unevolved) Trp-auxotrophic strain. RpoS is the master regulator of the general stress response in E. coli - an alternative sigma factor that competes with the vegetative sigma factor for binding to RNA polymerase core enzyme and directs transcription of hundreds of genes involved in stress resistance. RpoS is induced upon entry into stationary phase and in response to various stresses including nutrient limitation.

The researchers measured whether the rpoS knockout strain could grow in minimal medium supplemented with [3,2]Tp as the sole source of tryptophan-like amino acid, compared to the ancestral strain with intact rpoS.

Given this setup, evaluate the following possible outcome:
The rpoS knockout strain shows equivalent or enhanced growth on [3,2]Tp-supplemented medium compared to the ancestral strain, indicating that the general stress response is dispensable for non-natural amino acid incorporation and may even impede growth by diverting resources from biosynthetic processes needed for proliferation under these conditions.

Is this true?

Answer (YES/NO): YES